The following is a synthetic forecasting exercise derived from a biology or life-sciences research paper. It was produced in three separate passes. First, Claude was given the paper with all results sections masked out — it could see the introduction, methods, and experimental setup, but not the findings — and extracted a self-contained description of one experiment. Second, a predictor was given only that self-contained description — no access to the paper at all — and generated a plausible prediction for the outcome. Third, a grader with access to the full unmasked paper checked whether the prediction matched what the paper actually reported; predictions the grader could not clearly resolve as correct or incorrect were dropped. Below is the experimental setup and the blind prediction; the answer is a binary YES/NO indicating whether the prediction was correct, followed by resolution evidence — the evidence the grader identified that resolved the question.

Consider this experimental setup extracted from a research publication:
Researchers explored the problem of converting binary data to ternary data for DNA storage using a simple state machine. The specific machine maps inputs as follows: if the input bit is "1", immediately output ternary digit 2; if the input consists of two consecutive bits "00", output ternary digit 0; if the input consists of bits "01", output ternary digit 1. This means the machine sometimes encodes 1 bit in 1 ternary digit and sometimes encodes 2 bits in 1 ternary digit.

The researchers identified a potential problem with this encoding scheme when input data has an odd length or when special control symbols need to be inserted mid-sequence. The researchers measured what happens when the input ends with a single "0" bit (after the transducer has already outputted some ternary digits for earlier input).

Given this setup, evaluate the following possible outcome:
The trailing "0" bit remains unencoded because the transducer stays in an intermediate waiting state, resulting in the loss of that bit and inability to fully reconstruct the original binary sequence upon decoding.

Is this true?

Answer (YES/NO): YES